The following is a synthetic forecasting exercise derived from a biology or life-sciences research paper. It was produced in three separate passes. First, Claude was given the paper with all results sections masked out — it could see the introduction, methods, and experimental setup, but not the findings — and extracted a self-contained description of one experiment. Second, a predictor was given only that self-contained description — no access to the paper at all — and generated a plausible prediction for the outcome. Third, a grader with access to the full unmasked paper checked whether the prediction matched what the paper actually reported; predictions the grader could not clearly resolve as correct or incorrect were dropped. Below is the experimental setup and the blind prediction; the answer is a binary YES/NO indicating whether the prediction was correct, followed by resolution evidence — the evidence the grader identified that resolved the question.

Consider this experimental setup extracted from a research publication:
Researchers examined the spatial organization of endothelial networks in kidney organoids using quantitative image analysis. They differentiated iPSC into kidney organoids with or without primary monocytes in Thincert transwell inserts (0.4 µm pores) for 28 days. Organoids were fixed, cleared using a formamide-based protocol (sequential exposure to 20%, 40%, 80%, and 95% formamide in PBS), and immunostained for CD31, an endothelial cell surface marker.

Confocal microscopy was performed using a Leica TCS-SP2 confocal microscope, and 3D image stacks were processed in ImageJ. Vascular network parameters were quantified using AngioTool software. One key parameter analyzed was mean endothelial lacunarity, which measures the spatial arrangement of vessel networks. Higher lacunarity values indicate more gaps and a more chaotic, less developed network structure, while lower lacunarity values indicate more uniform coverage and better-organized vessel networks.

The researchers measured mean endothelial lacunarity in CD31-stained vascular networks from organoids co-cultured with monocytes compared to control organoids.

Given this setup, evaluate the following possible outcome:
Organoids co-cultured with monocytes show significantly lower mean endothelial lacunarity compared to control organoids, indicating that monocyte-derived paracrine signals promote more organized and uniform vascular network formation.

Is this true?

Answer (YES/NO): YES